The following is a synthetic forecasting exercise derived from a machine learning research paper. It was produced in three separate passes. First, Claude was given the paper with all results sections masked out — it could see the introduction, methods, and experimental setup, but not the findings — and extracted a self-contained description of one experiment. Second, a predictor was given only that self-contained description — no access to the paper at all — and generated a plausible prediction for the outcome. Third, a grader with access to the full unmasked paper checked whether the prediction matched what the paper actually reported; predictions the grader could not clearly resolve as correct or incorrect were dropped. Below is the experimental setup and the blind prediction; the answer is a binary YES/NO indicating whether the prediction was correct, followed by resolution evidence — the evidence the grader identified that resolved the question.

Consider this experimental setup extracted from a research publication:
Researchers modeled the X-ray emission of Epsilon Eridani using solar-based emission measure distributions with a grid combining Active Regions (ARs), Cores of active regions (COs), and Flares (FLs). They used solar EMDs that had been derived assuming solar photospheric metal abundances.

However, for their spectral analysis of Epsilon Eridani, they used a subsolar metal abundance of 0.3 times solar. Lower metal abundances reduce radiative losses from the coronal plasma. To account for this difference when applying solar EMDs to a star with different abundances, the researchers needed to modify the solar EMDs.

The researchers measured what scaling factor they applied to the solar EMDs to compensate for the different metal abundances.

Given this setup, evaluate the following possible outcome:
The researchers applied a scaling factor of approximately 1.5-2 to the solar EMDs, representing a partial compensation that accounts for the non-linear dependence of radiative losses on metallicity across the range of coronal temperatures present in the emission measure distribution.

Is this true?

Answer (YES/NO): NO